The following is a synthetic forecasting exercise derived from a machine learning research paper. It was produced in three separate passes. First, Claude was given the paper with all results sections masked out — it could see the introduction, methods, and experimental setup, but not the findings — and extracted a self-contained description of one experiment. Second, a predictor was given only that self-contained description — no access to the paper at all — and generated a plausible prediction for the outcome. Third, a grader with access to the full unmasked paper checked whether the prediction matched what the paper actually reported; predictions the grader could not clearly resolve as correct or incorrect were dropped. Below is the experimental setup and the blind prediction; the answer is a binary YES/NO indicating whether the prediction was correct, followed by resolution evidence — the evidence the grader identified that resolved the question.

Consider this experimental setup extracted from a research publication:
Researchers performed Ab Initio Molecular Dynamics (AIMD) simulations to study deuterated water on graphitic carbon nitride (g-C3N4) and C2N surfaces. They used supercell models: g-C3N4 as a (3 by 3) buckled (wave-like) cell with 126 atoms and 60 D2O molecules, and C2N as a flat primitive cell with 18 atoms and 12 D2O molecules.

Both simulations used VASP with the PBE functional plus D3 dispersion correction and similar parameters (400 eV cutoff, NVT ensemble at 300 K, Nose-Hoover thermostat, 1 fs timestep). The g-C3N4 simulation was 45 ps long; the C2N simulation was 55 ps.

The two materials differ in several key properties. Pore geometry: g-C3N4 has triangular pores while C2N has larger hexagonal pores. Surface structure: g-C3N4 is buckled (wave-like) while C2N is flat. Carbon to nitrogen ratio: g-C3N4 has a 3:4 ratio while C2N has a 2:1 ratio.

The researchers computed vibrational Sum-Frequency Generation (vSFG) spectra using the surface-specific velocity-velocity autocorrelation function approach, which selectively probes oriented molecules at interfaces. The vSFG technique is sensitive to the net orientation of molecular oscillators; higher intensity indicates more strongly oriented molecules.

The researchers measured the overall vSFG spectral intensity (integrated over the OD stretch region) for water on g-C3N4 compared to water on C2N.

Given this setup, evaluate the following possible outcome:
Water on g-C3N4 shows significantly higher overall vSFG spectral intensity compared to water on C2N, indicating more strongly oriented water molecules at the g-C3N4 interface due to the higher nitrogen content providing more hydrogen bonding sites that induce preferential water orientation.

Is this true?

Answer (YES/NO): NO